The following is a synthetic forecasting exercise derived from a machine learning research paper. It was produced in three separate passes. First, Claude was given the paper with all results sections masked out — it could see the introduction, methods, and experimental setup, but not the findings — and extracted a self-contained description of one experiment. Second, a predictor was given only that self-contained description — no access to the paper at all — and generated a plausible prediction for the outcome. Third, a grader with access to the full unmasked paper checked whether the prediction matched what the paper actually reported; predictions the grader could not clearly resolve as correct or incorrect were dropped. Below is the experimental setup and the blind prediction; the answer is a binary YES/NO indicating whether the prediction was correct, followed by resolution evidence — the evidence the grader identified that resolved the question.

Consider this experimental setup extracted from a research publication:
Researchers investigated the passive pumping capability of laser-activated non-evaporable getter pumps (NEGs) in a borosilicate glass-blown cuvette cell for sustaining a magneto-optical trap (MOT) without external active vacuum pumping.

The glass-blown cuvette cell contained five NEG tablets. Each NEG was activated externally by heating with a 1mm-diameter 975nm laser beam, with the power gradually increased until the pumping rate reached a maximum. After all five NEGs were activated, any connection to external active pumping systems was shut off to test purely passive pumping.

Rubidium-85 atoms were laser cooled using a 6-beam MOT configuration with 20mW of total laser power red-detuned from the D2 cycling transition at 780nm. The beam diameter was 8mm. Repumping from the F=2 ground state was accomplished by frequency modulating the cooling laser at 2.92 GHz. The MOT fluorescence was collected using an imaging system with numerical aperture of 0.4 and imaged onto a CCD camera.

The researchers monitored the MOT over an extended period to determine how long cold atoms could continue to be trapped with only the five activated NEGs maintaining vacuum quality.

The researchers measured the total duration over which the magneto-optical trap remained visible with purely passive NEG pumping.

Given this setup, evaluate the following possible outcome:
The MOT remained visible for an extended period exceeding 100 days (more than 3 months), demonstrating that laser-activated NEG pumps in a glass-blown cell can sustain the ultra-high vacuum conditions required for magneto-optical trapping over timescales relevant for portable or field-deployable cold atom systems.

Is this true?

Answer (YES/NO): NO